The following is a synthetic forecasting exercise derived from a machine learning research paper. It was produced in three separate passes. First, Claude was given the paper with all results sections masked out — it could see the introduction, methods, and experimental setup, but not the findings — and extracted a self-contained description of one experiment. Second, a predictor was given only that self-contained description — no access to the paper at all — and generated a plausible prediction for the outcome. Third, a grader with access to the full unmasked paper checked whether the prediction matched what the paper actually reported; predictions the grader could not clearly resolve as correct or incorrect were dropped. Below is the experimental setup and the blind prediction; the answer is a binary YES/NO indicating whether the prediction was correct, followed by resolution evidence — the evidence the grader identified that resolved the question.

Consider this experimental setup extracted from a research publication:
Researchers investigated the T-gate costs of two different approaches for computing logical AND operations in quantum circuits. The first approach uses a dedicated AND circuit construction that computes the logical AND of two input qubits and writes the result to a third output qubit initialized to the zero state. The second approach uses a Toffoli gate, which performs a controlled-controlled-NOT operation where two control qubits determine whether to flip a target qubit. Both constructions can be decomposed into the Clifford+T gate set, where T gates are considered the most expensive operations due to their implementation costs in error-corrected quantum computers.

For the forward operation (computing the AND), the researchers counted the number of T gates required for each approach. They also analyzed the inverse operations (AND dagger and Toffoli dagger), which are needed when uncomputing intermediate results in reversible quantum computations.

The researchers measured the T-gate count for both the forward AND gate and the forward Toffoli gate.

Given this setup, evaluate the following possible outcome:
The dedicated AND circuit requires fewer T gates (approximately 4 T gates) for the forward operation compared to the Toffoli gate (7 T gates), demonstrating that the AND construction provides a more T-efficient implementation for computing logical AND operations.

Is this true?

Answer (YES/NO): YES